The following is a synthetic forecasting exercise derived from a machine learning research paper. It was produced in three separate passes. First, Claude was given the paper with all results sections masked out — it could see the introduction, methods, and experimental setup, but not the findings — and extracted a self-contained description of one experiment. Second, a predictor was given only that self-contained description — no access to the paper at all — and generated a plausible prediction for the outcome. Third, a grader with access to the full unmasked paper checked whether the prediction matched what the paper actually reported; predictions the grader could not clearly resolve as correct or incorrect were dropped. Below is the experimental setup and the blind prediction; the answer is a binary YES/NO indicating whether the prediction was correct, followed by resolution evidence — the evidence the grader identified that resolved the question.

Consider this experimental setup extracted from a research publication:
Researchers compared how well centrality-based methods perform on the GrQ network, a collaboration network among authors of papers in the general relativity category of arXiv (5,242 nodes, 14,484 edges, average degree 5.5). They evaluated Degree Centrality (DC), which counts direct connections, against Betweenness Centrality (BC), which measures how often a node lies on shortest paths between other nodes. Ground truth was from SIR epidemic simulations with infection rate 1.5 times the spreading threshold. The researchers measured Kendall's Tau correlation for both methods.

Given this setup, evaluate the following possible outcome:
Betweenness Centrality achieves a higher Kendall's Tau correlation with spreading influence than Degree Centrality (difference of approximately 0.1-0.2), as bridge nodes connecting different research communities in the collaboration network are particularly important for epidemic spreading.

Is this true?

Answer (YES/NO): NO